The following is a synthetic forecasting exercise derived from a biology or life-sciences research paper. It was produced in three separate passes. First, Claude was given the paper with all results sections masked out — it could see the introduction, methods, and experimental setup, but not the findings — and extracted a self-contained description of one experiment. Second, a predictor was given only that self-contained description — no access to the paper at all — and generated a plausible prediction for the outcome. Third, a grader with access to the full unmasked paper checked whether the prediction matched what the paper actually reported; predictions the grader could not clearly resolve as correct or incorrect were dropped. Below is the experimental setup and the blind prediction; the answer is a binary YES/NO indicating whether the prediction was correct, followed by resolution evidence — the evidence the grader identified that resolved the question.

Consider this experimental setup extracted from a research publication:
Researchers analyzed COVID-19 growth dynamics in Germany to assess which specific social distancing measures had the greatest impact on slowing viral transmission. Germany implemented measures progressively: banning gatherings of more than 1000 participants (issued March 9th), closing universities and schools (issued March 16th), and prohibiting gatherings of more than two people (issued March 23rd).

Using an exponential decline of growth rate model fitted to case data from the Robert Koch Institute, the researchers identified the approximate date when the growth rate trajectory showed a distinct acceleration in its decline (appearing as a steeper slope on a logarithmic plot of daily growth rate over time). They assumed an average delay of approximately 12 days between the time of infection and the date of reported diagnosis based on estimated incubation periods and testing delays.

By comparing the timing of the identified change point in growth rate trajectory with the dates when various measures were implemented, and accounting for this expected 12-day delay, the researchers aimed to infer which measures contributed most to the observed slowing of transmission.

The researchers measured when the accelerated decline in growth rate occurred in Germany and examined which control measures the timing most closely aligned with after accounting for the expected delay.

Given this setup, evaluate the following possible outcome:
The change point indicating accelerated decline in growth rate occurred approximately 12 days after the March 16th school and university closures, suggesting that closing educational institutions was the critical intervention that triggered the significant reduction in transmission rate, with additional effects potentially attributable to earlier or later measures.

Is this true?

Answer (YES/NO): NO